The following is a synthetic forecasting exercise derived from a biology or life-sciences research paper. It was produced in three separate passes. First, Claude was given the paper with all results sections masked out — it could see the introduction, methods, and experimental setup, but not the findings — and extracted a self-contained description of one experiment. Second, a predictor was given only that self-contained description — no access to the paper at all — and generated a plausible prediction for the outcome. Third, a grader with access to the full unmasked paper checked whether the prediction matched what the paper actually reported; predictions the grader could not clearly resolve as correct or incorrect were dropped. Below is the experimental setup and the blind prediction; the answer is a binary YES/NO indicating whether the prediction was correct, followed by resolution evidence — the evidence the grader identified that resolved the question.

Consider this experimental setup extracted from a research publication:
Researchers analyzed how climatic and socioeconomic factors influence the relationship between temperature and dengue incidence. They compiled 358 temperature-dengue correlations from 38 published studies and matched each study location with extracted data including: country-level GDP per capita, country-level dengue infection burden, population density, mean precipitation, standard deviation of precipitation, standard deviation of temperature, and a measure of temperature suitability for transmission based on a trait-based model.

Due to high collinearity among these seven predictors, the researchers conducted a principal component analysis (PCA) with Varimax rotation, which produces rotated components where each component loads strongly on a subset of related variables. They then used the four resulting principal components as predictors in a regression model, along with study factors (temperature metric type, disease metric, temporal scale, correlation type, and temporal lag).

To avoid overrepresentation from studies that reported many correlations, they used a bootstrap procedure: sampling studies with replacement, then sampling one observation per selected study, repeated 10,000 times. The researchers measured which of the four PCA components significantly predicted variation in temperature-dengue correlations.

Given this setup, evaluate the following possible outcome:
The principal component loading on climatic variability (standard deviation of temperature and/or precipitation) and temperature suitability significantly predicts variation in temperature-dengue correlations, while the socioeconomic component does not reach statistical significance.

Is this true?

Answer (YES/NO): YES